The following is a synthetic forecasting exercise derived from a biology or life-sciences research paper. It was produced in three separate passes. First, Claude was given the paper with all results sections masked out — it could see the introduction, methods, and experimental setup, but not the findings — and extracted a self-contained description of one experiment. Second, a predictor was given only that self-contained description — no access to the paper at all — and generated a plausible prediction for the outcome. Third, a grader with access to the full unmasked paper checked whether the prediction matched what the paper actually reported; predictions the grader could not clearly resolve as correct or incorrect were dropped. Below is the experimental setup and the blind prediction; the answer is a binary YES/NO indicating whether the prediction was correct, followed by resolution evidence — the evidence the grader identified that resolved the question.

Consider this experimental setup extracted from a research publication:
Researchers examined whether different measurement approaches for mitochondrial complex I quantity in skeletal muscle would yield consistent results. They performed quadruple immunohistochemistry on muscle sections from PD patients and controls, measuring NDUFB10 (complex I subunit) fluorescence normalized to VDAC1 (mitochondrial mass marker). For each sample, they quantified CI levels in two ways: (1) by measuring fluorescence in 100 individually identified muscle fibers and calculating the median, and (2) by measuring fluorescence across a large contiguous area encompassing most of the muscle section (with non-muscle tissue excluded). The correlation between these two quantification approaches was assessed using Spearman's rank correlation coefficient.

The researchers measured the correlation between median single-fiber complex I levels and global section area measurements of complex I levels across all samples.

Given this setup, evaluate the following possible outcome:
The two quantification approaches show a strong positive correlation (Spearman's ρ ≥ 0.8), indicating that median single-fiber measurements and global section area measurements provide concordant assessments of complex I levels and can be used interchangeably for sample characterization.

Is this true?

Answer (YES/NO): YES